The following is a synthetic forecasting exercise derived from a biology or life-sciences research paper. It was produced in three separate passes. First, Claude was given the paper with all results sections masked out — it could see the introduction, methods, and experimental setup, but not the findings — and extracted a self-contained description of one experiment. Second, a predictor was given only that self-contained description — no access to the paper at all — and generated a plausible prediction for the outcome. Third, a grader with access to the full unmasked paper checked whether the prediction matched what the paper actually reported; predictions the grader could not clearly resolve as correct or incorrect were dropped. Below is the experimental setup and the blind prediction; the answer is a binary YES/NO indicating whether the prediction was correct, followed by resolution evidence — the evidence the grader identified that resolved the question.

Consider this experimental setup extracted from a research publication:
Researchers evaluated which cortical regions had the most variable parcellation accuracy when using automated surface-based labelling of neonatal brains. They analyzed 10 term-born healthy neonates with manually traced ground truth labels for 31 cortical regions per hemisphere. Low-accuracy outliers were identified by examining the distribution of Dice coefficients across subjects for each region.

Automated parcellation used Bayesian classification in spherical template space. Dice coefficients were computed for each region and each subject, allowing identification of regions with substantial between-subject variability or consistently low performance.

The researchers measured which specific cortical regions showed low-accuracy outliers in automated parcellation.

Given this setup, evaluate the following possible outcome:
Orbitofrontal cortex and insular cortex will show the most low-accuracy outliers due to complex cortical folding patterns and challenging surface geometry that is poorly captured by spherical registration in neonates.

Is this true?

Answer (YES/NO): NO